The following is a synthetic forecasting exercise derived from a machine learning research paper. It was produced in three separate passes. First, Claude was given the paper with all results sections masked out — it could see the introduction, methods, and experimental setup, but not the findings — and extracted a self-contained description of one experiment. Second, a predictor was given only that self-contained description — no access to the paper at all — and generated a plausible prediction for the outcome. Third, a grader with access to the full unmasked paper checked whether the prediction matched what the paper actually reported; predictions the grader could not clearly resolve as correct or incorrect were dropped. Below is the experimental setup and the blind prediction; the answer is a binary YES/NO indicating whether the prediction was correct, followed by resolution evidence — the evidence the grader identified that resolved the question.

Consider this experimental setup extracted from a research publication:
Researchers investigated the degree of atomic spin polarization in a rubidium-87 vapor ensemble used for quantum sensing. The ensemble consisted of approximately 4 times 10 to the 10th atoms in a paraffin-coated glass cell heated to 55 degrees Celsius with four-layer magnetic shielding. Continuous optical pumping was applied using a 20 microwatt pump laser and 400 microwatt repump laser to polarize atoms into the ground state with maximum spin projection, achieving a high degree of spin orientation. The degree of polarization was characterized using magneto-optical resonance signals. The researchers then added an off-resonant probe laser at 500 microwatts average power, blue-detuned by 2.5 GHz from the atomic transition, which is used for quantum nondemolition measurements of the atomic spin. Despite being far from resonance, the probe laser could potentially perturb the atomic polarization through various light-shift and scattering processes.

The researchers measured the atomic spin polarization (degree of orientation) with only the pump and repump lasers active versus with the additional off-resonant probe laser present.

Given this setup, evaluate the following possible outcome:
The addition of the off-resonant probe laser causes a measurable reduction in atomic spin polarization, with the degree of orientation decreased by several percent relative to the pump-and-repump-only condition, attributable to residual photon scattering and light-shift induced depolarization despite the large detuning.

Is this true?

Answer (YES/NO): YES